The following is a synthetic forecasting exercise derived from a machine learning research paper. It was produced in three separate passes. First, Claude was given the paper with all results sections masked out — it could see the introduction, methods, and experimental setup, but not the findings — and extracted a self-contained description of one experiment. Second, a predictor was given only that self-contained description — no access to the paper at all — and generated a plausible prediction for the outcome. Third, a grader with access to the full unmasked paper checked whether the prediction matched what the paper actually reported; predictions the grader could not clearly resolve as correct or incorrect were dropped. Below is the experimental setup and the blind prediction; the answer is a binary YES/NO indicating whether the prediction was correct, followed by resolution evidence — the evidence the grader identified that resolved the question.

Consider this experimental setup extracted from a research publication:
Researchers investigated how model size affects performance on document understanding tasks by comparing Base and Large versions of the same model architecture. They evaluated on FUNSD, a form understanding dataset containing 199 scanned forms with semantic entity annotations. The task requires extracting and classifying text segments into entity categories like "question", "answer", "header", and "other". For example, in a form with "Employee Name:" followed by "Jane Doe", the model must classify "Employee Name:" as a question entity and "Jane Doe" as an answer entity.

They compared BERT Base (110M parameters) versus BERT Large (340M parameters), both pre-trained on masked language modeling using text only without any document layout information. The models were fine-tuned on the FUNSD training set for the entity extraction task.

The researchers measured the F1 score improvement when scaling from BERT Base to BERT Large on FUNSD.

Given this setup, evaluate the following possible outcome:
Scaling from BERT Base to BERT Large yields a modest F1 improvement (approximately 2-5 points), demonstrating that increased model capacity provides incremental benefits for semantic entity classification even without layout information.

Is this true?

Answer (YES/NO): NO